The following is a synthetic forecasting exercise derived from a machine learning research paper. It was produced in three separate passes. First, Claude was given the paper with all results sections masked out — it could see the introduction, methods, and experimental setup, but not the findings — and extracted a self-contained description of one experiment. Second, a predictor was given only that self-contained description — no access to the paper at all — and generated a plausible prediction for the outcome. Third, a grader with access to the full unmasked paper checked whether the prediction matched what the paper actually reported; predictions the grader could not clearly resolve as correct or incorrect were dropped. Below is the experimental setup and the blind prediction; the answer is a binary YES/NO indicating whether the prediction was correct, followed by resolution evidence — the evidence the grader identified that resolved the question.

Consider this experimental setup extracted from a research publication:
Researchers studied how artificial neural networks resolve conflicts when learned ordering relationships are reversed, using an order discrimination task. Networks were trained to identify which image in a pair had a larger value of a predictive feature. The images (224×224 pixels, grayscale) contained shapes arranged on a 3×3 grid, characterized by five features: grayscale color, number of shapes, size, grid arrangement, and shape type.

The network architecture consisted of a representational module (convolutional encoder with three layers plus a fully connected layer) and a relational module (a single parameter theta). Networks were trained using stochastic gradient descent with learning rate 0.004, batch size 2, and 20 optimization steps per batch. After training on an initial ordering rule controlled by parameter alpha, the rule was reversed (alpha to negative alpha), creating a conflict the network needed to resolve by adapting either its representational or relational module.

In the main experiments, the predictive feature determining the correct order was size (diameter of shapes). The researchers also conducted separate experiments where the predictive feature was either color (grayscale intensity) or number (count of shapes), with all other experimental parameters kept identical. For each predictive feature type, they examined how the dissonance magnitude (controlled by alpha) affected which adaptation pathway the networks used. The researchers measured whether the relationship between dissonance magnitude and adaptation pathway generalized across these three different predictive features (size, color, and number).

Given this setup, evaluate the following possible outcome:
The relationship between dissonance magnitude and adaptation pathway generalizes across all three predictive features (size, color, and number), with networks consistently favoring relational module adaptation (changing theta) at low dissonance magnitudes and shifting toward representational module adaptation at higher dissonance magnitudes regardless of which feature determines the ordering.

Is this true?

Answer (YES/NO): YES